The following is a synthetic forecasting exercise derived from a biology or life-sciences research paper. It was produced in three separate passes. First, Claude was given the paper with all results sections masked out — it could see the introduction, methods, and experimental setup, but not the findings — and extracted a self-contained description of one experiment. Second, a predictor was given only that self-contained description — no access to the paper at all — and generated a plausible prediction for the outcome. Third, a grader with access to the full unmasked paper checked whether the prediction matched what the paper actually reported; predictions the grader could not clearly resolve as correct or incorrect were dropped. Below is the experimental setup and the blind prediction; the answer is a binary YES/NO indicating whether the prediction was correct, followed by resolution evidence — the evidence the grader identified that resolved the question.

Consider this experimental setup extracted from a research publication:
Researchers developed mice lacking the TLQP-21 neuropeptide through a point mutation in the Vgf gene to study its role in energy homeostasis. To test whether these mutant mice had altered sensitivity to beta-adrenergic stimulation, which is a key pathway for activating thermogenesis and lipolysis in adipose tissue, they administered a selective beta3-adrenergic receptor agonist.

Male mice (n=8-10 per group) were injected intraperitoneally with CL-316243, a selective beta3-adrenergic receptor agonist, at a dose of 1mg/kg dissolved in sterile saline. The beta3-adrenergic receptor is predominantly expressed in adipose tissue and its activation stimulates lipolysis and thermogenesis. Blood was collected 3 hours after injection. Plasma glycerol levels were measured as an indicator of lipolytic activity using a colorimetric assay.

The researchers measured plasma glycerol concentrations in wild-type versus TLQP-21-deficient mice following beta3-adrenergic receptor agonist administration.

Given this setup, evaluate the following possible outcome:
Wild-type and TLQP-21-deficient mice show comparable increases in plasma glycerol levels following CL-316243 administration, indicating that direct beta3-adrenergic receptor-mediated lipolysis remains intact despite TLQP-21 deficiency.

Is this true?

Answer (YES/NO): YES